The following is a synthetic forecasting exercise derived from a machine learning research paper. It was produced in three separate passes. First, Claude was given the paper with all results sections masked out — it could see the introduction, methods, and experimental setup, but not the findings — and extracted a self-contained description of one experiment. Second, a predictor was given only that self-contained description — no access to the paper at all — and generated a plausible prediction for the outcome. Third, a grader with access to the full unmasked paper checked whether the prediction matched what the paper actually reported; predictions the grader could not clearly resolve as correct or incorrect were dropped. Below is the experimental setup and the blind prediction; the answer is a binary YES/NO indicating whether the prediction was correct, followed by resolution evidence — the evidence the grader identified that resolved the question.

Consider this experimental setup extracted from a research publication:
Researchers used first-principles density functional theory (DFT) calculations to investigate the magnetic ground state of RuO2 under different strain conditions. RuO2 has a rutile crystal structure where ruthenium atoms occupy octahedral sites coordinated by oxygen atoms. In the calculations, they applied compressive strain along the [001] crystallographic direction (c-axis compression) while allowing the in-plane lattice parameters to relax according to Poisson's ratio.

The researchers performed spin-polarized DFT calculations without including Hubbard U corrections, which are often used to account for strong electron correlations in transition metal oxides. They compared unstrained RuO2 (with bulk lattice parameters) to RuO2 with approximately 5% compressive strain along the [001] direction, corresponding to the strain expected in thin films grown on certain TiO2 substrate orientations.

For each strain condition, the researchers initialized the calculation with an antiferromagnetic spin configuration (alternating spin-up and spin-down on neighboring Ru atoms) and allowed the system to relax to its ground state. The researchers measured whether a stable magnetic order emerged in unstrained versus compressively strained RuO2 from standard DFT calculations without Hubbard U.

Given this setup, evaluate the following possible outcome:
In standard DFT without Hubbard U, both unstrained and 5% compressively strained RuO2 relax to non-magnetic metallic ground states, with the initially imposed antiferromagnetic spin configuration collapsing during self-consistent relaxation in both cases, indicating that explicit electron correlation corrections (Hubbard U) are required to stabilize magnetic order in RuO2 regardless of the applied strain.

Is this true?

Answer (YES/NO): NO